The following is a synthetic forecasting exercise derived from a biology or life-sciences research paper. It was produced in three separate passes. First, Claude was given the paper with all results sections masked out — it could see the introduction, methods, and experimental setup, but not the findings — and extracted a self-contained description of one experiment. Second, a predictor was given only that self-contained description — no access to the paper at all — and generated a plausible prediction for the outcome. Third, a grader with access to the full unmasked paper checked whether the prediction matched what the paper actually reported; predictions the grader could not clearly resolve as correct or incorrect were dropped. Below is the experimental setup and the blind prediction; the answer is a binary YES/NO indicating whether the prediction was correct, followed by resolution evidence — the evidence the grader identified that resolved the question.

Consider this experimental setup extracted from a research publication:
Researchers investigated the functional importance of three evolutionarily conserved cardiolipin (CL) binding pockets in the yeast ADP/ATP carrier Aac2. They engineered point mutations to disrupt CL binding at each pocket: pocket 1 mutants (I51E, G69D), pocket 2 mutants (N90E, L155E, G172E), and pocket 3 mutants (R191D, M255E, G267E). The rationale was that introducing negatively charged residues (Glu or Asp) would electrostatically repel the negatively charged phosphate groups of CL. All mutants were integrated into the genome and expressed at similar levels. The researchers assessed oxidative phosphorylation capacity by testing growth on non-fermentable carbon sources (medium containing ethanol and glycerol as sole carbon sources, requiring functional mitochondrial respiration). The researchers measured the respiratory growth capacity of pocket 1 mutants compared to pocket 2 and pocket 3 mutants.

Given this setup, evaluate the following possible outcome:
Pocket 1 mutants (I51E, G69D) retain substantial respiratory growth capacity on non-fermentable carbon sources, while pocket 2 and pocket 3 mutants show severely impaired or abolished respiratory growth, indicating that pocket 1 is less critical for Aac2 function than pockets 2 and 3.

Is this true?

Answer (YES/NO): NO